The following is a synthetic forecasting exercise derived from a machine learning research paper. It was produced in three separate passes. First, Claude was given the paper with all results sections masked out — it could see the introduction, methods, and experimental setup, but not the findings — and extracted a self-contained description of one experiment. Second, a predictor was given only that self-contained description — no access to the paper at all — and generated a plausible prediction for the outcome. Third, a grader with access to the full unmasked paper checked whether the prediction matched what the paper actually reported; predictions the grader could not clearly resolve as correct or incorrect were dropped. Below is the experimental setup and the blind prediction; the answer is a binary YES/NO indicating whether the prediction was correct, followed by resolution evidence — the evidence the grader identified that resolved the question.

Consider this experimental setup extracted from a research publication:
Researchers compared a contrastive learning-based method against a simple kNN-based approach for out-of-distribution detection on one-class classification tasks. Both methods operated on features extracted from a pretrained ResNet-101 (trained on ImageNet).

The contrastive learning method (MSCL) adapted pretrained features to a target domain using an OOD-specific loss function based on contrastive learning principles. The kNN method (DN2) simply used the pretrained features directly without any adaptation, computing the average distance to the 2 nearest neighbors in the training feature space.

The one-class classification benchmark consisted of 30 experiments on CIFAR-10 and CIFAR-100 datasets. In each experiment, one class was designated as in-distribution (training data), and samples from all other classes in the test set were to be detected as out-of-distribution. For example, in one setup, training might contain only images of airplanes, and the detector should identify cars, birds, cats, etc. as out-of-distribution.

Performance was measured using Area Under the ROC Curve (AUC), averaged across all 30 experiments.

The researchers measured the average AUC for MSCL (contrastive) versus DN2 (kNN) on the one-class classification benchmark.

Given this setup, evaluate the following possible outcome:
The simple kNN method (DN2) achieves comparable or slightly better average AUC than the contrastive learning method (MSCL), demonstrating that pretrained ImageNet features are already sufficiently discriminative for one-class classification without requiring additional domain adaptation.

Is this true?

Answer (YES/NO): NO